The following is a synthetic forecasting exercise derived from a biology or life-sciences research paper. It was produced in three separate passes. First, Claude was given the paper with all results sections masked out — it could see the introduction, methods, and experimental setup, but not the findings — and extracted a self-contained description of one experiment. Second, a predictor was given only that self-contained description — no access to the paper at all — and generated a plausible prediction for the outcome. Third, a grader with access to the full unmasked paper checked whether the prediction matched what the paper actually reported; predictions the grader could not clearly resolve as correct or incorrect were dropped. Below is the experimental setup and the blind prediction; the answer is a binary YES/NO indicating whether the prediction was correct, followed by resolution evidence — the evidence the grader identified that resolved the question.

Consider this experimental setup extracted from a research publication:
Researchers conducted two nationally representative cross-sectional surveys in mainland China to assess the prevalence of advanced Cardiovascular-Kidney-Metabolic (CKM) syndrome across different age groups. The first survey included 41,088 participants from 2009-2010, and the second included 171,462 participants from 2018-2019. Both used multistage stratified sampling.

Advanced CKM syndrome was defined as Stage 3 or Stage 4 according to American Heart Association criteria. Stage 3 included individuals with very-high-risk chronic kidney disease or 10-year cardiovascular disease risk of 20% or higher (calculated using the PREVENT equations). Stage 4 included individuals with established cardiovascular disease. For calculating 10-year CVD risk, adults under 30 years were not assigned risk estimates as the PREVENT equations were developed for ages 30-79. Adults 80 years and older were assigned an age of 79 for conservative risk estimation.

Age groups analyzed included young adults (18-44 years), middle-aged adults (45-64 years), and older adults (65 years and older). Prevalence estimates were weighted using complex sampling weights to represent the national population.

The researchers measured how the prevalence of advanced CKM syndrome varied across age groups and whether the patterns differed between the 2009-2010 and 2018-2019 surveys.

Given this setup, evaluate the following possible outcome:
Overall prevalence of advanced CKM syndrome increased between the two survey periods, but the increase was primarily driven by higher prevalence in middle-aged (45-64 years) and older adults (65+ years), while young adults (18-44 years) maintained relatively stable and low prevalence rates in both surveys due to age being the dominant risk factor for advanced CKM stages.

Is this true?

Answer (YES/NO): NO